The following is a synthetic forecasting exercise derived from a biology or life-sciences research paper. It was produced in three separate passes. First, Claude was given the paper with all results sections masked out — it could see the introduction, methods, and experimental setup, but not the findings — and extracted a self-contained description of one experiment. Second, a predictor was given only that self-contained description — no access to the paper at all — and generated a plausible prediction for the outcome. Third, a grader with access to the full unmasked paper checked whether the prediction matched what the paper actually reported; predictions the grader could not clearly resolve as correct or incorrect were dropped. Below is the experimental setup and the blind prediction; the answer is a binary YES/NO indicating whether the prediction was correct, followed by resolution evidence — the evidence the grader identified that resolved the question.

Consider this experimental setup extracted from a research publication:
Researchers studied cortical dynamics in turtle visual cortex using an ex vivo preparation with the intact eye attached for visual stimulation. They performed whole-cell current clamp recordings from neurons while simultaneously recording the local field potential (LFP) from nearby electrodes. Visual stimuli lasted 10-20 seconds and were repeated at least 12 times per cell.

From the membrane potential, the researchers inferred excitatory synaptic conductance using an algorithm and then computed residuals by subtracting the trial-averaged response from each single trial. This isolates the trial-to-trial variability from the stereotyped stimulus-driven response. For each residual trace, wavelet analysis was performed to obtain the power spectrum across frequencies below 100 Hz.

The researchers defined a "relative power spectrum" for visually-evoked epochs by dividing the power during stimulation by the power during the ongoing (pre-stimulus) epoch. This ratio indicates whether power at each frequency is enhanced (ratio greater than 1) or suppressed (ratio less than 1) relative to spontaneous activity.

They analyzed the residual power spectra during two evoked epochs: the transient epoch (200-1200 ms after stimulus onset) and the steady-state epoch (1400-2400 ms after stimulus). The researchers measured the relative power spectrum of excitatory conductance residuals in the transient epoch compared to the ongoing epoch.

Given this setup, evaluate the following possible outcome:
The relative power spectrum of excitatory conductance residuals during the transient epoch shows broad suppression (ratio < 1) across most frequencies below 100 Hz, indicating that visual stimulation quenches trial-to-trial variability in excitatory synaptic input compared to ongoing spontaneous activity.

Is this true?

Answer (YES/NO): NO